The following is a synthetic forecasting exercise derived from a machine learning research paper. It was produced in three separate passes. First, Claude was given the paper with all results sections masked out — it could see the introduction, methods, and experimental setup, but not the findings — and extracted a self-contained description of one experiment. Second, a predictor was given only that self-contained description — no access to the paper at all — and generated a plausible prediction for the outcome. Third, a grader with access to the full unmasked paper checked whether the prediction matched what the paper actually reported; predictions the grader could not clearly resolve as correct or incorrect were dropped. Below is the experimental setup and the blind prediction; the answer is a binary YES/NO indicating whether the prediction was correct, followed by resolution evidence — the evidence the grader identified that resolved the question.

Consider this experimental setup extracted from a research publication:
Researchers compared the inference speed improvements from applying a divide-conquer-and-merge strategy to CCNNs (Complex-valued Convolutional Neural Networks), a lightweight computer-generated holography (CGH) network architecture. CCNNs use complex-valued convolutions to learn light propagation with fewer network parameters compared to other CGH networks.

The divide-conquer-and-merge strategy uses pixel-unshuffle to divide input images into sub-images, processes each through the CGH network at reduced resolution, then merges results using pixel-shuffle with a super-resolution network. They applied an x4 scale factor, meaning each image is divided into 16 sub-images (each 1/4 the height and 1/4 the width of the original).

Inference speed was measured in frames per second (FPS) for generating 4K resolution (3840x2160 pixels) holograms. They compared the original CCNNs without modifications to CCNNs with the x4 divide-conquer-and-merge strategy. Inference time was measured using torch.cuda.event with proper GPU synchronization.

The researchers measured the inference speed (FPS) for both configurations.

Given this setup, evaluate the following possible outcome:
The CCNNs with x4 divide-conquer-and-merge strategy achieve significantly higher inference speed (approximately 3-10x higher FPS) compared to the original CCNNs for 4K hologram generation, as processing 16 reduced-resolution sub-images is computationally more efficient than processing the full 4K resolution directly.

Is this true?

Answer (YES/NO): NO